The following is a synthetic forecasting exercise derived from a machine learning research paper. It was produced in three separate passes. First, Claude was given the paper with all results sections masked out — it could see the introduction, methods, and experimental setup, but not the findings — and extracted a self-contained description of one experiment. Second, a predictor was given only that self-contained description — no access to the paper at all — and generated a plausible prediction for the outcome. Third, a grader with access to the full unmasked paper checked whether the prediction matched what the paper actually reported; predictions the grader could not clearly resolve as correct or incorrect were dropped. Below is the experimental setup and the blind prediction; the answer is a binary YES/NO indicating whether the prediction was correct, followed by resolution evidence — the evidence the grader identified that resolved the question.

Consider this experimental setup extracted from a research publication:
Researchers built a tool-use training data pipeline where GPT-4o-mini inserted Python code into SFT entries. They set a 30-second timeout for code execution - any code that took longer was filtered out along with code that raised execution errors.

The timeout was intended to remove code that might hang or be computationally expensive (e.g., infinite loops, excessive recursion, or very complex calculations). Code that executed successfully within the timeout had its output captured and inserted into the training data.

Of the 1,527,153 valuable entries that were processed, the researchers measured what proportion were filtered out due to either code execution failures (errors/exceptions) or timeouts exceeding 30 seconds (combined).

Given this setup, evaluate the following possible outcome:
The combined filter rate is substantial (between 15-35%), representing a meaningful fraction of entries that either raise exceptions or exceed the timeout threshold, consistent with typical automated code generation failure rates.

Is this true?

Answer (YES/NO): YES